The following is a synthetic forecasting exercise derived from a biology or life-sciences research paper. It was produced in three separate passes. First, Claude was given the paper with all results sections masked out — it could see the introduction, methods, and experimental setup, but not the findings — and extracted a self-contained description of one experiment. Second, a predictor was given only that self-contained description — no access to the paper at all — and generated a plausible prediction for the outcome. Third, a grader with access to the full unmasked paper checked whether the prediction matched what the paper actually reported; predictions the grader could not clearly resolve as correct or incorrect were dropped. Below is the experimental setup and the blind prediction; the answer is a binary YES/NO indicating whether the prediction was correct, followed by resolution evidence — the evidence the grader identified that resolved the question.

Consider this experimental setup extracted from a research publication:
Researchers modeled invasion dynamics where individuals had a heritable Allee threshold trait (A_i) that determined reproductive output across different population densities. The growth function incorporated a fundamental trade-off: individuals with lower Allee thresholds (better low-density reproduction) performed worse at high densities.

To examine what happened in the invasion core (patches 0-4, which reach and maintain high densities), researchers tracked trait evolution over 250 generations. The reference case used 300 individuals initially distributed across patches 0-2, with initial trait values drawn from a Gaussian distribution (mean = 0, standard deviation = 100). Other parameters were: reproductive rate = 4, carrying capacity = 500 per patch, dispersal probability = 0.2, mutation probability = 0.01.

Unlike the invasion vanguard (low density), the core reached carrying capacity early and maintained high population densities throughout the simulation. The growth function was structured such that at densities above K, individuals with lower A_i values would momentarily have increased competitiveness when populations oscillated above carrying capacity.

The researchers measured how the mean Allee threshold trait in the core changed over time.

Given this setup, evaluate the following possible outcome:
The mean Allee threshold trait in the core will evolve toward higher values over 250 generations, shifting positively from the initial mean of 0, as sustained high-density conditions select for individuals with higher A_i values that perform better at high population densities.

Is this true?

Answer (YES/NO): NO